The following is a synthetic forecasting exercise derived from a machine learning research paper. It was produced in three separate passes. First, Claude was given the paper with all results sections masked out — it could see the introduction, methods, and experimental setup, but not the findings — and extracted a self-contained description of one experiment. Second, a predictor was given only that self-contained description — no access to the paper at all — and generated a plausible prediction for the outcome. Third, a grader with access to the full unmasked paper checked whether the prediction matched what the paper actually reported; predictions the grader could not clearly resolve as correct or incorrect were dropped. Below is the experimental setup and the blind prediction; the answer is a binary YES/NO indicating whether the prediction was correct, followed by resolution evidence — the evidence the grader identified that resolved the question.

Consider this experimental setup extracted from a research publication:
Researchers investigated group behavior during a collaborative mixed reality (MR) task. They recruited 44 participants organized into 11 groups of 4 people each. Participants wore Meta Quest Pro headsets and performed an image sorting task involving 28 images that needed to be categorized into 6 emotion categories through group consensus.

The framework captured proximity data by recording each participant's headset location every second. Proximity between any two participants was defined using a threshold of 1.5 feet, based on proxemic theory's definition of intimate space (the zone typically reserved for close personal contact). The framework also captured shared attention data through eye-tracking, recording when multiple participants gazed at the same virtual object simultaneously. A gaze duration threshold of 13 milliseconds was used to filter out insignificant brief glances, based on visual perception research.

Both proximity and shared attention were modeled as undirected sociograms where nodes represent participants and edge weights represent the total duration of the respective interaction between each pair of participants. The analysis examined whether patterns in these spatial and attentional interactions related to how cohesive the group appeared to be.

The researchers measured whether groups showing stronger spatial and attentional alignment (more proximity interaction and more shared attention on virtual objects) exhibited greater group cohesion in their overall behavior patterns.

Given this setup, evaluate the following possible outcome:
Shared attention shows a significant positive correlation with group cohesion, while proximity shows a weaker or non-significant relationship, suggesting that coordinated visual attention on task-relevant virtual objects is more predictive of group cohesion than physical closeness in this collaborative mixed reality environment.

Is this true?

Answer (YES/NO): NO